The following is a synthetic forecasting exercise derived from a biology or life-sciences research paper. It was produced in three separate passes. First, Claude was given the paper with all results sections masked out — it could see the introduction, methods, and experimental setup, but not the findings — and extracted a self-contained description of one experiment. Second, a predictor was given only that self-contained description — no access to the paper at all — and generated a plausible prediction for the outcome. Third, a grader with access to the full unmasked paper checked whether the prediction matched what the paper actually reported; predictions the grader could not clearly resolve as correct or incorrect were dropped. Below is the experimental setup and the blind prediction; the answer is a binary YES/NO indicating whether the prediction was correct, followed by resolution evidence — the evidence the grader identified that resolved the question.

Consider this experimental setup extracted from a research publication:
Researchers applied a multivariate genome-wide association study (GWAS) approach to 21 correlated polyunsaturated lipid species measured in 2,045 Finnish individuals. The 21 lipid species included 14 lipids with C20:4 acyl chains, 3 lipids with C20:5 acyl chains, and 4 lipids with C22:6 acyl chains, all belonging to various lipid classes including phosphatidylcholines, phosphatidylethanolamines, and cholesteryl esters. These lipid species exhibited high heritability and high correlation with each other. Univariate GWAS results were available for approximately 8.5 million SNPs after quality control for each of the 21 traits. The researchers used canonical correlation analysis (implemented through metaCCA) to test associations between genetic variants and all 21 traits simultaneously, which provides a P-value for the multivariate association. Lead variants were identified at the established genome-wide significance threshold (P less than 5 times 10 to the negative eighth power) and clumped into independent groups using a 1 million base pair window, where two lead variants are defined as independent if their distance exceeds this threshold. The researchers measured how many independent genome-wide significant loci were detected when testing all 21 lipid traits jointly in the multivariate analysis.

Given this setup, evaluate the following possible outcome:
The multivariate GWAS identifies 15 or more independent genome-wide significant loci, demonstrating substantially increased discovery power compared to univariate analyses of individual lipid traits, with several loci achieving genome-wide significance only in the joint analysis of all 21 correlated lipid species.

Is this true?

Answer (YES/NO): NO